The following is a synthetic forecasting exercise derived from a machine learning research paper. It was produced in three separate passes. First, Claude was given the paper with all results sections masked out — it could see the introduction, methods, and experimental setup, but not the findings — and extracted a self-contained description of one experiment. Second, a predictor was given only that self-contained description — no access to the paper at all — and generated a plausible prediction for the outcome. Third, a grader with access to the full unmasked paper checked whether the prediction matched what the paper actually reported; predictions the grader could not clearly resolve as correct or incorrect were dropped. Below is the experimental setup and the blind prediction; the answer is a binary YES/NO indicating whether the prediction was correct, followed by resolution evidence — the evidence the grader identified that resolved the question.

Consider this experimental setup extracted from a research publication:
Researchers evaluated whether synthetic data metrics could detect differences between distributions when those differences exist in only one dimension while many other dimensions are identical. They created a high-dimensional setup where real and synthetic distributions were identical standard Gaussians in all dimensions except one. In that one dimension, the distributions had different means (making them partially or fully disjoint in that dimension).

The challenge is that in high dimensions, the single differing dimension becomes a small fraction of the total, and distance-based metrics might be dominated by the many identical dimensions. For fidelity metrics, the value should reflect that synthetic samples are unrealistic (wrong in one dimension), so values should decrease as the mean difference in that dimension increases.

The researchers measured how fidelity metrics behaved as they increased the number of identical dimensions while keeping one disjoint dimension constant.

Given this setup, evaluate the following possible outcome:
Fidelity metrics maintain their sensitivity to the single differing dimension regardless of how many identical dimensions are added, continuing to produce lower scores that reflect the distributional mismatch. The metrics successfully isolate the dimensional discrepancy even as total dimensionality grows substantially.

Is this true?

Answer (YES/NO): NO